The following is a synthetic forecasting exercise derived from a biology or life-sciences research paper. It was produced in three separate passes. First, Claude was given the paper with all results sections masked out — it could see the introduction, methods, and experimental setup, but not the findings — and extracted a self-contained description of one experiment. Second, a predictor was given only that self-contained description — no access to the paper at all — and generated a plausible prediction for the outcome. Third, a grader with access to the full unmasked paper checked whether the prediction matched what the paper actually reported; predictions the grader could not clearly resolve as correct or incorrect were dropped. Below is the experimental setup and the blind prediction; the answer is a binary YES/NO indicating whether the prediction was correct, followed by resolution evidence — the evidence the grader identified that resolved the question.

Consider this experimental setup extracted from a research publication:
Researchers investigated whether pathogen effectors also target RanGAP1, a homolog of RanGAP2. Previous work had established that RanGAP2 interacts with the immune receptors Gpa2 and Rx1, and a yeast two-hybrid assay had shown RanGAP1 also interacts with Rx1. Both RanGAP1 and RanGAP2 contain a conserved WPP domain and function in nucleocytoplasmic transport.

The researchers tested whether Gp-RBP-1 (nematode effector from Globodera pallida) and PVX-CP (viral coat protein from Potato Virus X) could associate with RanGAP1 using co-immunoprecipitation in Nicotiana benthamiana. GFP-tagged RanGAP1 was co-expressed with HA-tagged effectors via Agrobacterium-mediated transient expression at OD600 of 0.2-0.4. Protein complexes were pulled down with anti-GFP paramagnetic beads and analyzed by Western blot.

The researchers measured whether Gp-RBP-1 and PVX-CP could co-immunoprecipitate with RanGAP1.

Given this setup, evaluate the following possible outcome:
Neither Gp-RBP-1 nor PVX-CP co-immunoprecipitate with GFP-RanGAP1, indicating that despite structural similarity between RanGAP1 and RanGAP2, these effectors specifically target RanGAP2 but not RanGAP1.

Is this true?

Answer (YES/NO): NO